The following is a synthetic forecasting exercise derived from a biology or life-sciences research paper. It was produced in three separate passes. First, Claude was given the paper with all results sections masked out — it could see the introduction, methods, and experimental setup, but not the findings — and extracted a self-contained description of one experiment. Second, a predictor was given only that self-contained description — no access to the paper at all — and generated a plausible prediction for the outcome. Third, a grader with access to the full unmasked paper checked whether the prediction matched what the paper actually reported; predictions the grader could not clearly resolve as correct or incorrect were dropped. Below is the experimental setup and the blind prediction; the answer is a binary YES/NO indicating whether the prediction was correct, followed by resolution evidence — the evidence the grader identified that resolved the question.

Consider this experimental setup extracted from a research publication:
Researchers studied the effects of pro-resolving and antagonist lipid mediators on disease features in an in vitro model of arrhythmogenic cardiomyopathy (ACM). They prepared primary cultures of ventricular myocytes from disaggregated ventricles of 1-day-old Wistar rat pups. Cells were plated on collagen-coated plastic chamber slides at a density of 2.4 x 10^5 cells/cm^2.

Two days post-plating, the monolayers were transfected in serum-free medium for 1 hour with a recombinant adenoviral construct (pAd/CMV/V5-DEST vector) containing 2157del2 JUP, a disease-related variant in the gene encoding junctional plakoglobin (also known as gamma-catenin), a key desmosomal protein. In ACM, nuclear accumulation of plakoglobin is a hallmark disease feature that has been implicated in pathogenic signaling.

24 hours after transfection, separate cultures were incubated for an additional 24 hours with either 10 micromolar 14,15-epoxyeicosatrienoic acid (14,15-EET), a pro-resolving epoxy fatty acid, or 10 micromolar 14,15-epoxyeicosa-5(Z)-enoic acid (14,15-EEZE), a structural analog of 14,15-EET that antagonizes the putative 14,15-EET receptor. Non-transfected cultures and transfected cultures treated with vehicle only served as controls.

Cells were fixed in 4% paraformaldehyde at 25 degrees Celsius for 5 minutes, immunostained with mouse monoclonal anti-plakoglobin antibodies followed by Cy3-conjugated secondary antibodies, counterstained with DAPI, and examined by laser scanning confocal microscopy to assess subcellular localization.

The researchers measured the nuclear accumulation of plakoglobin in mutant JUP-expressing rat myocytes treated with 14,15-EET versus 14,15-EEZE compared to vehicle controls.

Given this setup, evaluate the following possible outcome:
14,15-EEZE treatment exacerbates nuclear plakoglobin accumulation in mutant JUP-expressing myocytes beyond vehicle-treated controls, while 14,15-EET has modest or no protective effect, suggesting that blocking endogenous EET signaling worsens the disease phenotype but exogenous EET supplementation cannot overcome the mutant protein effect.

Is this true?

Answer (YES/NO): NO